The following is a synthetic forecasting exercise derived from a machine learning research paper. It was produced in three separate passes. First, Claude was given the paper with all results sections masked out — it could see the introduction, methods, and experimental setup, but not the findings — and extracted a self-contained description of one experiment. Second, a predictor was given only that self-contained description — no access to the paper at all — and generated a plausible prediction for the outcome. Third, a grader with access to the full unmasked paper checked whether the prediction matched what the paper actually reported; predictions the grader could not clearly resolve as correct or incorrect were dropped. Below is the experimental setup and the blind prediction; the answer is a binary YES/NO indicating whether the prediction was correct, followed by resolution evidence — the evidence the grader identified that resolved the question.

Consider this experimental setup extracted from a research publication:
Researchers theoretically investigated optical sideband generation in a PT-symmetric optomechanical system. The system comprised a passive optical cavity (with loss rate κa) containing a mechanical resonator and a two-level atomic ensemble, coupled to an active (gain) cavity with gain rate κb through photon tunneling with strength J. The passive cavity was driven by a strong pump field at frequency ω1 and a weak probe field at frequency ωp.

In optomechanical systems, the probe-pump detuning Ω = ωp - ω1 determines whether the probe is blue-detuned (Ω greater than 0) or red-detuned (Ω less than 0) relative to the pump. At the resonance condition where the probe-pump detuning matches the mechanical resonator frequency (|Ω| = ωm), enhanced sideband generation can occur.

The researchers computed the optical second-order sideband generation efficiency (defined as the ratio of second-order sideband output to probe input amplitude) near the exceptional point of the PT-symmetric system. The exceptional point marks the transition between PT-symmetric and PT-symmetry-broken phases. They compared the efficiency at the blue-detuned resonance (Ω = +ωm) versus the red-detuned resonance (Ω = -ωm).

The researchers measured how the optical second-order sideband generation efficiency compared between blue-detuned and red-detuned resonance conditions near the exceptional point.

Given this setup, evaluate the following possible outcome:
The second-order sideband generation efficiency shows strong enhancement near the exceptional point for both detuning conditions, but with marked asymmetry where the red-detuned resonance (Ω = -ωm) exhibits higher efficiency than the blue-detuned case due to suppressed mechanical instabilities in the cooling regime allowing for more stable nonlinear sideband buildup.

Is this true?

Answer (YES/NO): NO